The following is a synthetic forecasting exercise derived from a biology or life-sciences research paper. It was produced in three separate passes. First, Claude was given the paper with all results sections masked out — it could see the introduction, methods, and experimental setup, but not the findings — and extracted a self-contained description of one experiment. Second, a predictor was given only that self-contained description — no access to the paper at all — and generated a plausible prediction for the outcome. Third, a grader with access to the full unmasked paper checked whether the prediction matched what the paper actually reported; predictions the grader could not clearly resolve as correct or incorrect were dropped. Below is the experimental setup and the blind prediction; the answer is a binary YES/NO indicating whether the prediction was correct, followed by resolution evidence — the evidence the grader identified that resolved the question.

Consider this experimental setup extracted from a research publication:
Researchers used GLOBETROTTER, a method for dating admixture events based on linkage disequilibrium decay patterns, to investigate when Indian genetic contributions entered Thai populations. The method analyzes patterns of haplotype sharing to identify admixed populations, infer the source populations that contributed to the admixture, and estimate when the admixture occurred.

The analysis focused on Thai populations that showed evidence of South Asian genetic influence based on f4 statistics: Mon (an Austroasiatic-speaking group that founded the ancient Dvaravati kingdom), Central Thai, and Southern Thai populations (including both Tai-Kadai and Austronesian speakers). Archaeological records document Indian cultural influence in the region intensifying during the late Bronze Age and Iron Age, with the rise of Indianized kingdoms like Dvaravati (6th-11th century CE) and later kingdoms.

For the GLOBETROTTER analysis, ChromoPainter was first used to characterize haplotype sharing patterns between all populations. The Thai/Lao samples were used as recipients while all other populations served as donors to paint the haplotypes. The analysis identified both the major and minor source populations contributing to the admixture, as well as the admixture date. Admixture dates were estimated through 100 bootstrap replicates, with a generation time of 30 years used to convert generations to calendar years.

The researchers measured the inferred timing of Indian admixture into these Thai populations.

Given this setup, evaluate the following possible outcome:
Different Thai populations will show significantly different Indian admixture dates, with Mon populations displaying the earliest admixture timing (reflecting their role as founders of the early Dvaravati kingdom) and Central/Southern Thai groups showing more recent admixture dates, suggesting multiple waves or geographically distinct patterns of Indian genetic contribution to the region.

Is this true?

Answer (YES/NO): NO